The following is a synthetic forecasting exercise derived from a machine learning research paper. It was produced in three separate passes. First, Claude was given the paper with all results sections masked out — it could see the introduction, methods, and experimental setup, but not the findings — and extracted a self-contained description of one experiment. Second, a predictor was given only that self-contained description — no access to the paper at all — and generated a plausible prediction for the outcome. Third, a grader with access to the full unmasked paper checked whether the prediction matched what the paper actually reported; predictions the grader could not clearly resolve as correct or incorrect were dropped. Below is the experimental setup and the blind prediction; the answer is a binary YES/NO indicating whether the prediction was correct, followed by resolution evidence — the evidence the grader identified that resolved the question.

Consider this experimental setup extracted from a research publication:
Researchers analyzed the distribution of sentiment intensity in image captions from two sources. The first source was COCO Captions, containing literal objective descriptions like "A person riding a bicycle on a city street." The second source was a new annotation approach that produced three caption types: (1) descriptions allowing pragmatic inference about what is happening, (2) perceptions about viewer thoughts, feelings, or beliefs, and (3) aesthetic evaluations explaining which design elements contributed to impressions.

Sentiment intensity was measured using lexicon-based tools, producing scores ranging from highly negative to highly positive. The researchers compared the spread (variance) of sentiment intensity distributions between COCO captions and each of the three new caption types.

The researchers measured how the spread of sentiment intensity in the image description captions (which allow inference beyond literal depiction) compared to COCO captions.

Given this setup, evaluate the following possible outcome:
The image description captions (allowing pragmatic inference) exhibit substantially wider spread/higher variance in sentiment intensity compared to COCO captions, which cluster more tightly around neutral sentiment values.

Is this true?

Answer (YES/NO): NO